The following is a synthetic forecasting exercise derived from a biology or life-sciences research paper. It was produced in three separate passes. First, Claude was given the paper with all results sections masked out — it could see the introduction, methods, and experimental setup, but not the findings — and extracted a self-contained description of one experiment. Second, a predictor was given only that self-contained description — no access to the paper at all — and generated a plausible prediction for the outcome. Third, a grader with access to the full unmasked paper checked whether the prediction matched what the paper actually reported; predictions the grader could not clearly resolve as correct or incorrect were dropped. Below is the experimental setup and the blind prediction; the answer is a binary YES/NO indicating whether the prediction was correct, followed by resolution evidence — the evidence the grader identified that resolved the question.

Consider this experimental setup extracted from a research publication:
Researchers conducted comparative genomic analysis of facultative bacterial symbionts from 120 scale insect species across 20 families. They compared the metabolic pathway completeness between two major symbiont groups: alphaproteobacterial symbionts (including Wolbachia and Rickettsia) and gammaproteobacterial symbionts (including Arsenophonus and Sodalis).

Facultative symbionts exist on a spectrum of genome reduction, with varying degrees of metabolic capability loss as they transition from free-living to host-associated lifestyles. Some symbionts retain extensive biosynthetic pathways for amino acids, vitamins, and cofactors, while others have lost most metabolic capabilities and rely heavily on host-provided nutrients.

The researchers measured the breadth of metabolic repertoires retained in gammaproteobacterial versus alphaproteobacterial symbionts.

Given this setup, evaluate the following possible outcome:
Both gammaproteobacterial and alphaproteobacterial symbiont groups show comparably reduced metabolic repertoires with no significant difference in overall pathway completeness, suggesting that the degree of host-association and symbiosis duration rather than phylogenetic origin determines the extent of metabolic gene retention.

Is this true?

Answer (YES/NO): NO